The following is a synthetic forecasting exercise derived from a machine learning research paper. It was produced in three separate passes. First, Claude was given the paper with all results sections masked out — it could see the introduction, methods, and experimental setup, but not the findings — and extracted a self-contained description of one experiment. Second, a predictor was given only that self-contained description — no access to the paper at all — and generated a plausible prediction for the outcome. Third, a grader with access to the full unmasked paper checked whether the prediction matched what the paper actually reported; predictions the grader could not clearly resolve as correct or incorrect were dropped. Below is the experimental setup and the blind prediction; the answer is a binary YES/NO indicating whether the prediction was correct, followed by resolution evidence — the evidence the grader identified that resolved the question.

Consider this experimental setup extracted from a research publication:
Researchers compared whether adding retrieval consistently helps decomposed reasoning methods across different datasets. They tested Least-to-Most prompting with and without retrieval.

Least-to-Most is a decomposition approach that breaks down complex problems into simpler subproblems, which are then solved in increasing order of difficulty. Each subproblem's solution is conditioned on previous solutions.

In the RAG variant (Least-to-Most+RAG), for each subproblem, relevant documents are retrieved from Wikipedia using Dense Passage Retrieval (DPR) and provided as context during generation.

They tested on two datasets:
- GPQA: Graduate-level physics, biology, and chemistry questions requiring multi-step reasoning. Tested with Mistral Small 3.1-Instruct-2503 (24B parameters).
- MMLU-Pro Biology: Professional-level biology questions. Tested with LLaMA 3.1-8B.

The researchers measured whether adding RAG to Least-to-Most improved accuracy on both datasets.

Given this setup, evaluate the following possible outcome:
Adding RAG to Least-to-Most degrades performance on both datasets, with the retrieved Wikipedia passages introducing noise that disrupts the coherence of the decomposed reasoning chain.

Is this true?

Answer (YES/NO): NO